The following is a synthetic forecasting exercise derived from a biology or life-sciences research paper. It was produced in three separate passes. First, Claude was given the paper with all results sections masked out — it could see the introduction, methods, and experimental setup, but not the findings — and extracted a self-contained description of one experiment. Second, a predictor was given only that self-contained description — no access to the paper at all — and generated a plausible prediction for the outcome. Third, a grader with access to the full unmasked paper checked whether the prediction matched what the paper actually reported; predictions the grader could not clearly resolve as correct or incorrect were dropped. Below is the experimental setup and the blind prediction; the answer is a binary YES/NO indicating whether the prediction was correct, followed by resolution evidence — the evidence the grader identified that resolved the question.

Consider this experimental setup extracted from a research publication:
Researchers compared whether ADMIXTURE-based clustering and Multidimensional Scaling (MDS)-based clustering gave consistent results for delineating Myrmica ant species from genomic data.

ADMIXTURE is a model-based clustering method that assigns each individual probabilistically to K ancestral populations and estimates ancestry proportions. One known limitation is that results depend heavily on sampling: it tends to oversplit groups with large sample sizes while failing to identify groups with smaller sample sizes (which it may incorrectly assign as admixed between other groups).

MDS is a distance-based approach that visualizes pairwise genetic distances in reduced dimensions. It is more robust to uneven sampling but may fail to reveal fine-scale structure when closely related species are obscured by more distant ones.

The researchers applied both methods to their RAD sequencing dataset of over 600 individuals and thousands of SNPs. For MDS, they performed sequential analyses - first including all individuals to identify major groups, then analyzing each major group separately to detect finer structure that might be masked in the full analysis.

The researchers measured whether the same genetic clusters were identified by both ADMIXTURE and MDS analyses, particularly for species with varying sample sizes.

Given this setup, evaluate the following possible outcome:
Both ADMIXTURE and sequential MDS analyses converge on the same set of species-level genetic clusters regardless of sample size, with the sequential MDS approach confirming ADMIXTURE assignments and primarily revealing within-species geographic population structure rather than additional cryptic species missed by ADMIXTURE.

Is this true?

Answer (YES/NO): NO